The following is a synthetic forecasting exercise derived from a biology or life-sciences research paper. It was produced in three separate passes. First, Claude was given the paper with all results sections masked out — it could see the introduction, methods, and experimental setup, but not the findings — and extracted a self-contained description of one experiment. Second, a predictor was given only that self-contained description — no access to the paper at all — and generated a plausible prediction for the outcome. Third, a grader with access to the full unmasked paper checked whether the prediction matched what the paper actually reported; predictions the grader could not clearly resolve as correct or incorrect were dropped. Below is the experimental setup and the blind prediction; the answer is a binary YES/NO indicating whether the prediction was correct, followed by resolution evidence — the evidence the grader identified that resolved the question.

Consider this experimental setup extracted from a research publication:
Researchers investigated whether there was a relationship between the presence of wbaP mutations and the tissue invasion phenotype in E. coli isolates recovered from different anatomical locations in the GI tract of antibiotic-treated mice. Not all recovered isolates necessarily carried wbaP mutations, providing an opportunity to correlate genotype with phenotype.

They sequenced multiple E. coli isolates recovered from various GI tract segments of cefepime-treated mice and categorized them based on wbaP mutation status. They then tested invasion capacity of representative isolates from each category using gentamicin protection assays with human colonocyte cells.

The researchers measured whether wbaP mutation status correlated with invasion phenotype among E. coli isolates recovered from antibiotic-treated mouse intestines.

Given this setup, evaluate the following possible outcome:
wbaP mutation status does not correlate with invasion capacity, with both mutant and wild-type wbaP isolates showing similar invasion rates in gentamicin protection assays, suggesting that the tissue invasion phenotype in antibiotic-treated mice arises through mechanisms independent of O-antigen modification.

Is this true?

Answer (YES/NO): NO